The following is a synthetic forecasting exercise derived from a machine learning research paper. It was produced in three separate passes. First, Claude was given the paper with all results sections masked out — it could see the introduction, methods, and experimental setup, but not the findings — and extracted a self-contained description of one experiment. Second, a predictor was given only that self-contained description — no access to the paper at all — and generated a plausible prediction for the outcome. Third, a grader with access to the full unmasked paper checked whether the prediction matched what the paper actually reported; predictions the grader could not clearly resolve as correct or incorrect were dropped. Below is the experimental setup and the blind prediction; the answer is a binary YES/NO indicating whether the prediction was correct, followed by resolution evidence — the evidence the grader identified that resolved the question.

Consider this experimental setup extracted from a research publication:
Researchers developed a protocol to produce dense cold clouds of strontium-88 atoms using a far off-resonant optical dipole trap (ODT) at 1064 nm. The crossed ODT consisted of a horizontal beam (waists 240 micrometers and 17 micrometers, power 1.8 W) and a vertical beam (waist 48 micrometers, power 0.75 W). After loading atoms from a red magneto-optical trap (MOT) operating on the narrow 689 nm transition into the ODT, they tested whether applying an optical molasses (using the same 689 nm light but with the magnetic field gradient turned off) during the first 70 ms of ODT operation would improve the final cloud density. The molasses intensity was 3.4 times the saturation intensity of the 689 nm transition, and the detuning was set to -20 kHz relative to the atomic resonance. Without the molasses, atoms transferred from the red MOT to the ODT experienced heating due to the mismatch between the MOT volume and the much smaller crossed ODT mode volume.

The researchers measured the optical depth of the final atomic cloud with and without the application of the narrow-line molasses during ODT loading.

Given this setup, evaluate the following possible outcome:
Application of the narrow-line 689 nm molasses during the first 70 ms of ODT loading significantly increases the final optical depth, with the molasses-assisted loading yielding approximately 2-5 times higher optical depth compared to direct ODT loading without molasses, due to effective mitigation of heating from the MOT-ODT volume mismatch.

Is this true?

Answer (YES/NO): NO